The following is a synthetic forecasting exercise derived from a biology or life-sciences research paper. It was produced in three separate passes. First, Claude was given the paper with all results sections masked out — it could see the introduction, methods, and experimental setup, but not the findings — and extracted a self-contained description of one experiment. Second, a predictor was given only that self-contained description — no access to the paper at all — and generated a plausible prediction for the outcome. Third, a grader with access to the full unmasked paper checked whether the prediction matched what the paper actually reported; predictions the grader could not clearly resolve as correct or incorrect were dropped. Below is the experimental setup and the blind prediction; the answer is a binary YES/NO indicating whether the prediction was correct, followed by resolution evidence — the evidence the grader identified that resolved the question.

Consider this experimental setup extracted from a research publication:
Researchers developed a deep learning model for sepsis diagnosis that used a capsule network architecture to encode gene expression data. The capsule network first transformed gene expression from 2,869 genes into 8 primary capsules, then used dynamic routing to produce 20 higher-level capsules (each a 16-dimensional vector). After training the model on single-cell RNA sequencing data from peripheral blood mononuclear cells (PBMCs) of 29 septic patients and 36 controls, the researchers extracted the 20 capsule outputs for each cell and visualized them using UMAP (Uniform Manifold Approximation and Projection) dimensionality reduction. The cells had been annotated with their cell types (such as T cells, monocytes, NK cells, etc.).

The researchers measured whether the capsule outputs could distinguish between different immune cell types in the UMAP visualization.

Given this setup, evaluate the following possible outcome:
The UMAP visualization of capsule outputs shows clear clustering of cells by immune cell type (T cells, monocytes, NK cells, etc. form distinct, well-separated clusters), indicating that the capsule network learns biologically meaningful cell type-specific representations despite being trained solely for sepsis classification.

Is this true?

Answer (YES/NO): YES